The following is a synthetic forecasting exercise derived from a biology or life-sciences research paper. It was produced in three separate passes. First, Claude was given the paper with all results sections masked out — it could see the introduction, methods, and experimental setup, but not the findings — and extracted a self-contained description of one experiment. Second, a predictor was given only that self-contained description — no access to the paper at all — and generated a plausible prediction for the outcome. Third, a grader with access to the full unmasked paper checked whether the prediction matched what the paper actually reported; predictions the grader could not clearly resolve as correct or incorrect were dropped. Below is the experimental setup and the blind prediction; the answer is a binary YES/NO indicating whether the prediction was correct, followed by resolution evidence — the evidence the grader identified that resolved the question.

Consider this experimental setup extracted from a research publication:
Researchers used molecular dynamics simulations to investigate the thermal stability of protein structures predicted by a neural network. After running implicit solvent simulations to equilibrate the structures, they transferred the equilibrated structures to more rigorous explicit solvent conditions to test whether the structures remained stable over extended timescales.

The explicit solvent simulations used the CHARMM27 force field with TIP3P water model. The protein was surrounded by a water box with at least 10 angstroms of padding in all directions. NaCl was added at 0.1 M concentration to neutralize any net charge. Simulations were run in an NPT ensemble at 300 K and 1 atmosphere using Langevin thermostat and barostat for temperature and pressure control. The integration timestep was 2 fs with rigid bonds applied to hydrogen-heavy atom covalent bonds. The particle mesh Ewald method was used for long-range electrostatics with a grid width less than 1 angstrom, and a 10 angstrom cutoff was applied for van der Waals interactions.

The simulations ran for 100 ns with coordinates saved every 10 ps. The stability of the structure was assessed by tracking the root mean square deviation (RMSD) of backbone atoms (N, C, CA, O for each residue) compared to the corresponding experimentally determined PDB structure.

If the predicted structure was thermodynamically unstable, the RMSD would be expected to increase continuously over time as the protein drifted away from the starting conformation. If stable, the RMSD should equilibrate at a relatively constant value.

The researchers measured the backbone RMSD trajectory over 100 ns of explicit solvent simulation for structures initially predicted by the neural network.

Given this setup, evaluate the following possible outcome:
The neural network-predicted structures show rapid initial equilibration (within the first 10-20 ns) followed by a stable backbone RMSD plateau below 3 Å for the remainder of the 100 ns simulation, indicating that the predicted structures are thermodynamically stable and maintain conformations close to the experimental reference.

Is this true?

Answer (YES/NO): YES